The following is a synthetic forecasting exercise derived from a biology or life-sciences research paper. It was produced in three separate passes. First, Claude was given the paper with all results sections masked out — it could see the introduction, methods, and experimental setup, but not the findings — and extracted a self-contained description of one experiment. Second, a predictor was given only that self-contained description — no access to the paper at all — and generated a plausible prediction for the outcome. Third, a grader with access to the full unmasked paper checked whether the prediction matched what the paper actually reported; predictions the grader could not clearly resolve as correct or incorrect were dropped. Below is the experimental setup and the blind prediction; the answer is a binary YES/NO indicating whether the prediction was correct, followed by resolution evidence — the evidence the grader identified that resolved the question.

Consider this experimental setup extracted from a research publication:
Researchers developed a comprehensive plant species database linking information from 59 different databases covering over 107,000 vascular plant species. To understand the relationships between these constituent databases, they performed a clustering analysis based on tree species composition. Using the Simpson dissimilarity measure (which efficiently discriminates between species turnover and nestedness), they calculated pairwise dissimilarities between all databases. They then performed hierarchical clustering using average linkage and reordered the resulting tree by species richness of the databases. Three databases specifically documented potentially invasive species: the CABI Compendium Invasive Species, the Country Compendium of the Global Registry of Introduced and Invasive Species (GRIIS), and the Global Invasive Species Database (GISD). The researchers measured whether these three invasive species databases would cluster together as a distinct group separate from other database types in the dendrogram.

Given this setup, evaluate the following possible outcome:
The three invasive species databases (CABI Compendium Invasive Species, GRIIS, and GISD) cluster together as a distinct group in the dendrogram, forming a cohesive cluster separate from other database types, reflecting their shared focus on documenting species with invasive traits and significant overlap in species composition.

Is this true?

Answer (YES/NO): YES